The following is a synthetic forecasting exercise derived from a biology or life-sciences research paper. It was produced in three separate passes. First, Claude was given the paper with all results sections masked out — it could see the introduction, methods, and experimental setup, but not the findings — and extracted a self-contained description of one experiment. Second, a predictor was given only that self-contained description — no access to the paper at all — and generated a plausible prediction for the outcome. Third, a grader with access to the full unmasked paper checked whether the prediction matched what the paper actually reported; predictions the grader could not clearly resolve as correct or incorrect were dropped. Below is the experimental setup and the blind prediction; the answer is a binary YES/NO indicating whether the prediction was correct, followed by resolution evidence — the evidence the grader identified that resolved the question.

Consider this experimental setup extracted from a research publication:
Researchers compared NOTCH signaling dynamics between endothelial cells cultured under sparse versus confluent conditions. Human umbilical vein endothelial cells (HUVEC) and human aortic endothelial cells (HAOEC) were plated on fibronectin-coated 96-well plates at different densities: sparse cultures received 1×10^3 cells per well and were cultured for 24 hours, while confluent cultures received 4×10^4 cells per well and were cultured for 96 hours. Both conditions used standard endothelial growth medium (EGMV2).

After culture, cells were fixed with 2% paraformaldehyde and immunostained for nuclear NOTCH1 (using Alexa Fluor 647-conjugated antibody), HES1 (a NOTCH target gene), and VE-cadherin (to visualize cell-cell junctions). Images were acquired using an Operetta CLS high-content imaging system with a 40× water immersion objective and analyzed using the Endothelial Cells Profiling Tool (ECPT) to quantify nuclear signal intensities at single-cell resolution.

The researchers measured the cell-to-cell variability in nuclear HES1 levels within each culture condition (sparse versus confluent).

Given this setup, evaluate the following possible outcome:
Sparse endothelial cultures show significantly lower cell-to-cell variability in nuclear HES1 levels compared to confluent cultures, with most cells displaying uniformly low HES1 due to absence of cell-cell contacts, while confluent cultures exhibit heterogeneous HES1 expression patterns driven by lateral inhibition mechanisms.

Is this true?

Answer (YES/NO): NO